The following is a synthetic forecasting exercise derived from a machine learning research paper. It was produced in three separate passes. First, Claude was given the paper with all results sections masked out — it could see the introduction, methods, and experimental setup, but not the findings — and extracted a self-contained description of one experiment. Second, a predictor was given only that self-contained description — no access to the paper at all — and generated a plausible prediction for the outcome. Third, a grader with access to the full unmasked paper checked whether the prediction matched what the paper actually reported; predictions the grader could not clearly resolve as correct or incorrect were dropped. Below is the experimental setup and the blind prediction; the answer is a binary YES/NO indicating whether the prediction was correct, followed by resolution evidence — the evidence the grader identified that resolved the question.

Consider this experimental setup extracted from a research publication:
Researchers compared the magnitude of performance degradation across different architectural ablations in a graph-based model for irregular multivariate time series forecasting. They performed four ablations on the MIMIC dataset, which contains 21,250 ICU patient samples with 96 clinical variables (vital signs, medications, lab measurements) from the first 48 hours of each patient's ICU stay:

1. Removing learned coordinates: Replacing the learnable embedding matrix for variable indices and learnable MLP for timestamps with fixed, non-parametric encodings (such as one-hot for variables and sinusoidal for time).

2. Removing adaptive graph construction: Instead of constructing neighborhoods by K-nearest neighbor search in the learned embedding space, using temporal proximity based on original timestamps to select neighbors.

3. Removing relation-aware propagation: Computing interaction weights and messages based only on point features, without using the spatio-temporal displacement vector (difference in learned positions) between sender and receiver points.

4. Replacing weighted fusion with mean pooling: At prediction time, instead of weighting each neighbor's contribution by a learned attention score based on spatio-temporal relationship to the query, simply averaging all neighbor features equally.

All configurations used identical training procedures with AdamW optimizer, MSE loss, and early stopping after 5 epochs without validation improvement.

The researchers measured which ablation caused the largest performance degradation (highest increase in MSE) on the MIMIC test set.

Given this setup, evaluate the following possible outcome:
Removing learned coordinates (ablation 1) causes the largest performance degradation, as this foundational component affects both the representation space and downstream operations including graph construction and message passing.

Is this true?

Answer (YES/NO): NO